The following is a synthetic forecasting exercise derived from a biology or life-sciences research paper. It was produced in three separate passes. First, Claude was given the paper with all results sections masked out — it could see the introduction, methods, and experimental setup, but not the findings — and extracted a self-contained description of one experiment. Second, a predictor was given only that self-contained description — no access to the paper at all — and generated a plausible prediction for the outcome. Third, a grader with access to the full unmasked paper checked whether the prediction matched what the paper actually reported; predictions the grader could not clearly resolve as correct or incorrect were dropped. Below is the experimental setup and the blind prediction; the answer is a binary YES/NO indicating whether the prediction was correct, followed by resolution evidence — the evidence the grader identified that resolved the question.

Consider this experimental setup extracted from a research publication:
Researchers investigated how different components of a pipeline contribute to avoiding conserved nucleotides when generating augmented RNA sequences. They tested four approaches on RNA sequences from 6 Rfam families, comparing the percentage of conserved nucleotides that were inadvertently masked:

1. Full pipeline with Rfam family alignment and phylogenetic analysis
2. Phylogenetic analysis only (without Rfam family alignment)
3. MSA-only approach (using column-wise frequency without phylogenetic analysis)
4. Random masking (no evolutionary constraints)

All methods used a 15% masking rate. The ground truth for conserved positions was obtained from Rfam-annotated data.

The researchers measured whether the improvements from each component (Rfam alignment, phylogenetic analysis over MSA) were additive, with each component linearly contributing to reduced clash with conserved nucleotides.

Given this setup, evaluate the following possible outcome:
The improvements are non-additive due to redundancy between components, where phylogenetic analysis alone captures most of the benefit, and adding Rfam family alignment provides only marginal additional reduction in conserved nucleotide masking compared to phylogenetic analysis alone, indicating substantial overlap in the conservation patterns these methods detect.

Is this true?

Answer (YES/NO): NO